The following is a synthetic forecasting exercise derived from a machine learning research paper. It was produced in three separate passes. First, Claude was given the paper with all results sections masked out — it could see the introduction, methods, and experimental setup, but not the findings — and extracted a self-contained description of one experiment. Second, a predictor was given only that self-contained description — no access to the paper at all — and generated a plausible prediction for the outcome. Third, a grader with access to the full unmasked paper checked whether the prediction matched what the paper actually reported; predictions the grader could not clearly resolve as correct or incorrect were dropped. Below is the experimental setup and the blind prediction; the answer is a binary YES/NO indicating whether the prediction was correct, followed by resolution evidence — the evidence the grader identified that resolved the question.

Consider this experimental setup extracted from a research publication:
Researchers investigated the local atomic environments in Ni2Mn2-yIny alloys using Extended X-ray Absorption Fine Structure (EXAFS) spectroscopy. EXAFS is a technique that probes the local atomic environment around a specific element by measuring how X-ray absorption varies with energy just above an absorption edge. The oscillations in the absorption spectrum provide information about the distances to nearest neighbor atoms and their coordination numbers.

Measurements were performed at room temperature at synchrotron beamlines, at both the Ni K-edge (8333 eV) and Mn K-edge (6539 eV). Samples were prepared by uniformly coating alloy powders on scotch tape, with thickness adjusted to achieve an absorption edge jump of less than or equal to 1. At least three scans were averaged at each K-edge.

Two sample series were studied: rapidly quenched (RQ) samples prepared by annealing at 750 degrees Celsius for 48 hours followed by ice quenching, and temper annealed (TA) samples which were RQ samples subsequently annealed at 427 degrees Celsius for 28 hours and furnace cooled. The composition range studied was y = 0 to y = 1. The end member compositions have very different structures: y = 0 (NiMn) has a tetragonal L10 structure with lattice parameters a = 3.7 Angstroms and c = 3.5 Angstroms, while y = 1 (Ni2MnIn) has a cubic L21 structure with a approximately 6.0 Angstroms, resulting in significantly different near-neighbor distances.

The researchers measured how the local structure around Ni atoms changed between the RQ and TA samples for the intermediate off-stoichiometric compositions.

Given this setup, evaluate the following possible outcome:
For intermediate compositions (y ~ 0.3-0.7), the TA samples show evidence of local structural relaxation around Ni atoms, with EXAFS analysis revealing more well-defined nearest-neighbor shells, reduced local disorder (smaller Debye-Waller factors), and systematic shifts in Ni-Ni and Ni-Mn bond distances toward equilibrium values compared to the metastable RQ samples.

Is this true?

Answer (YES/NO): NO